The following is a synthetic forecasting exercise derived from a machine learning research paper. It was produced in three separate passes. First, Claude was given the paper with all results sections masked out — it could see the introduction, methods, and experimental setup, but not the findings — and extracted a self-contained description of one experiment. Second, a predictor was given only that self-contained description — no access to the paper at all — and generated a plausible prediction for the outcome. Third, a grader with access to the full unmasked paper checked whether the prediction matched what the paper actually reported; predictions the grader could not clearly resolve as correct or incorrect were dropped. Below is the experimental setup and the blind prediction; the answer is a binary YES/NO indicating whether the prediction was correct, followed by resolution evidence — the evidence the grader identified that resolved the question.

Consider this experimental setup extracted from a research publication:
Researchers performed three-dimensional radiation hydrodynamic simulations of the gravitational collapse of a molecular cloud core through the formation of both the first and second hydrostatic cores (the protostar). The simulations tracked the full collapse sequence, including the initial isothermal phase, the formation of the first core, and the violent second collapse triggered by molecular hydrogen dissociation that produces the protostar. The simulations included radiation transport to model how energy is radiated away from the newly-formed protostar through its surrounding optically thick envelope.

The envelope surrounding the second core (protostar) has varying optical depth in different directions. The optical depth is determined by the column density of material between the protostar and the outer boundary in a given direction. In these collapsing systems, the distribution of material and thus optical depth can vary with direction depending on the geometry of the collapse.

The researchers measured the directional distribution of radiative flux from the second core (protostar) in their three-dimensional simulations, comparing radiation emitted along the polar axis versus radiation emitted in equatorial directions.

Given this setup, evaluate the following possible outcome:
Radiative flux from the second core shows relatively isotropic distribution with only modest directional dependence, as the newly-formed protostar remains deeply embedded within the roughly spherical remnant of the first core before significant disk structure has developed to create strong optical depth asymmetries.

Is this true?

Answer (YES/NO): NO